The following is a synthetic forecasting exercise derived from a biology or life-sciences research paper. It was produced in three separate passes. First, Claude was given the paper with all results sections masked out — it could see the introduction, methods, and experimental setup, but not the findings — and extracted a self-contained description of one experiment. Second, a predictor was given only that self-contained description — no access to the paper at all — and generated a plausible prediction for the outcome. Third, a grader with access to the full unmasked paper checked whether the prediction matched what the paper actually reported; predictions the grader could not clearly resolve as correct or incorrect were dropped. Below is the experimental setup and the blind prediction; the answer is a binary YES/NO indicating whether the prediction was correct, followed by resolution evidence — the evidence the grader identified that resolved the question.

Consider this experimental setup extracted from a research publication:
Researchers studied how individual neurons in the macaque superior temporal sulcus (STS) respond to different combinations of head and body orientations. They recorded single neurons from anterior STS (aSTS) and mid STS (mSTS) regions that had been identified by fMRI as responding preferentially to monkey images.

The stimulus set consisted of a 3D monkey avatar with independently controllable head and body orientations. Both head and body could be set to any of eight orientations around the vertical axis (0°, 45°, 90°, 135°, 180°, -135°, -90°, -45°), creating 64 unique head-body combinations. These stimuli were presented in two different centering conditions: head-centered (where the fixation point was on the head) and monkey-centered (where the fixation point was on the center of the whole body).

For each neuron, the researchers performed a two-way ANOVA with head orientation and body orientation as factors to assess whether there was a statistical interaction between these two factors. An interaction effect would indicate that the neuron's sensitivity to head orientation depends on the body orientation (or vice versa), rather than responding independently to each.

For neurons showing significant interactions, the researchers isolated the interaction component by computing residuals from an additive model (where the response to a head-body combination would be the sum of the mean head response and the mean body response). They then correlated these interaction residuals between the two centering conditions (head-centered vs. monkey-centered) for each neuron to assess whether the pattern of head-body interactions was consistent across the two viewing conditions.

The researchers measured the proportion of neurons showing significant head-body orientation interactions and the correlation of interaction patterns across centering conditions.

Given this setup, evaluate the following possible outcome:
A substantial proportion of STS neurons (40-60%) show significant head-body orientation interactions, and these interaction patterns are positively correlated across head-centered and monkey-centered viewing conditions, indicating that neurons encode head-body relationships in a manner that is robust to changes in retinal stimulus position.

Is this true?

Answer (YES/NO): NO